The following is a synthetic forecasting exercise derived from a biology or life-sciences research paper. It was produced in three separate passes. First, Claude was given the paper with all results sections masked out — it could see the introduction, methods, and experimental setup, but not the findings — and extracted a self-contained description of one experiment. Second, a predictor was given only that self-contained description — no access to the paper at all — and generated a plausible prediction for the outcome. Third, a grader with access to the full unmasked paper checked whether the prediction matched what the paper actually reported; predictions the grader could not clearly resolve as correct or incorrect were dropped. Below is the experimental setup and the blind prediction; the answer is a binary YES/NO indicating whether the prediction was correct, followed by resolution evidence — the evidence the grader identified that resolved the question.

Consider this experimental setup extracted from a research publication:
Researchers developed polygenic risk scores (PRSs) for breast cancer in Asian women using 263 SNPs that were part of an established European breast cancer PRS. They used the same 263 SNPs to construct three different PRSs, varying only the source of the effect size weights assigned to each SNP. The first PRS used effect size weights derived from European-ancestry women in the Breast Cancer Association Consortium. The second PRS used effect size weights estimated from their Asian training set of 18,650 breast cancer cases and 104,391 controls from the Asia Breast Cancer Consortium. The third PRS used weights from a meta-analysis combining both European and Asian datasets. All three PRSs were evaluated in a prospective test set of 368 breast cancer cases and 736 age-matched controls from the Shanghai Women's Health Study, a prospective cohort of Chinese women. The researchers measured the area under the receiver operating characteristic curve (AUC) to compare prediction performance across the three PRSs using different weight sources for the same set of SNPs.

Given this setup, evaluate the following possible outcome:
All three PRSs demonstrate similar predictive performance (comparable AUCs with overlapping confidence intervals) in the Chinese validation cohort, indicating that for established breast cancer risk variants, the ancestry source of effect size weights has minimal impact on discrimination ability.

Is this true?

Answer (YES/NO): NO